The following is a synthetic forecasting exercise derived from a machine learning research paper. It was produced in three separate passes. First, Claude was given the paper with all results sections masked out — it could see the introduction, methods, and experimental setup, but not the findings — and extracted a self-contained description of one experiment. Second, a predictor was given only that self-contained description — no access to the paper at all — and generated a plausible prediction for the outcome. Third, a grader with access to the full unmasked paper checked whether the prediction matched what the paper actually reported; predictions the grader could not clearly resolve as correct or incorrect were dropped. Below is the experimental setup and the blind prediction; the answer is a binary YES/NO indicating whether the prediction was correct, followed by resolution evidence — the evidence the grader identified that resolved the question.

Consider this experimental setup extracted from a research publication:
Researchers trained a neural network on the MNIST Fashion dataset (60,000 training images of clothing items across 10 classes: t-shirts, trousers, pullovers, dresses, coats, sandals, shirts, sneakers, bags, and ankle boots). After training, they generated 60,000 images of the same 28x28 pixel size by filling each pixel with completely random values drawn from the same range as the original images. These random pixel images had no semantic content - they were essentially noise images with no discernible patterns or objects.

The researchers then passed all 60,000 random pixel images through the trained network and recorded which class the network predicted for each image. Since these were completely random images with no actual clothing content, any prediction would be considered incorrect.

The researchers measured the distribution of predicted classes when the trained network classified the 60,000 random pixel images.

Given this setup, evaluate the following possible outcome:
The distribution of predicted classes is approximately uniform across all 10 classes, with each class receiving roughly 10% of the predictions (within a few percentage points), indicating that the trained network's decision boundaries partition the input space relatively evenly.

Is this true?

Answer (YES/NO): NO